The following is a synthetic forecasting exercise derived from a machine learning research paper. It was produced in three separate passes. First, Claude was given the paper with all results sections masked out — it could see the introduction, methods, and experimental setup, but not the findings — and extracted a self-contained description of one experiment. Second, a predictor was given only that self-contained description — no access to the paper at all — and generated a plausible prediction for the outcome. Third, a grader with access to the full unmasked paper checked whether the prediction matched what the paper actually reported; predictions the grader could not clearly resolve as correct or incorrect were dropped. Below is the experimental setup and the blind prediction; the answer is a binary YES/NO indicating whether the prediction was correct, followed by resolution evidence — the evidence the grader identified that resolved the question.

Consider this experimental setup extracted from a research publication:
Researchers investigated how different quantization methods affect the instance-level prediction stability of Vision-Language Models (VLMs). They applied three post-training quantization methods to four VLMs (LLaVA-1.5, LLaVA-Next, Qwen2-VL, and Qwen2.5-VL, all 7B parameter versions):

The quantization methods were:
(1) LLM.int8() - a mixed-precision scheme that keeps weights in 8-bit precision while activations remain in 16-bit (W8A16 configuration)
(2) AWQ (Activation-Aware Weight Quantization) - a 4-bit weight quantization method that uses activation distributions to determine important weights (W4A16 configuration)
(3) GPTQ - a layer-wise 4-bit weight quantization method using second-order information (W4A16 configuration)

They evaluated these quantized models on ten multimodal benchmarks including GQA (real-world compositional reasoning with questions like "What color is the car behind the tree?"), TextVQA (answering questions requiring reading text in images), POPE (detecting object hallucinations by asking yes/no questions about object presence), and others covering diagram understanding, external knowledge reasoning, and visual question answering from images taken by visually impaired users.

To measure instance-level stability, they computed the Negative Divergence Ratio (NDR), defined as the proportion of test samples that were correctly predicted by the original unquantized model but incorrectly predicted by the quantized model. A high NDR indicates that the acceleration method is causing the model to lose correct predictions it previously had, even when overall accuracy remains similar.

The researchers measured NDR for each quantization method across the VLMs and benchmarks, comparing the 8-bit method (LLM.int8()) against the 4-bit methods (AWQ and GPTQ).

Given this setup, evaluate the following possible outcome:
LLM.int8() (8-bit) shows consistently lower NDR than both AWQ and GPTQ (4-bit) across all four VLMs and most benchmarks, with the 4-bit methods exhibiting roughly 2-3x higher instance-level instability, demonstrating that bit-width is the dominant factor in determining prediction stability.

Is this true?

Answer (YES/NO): NO